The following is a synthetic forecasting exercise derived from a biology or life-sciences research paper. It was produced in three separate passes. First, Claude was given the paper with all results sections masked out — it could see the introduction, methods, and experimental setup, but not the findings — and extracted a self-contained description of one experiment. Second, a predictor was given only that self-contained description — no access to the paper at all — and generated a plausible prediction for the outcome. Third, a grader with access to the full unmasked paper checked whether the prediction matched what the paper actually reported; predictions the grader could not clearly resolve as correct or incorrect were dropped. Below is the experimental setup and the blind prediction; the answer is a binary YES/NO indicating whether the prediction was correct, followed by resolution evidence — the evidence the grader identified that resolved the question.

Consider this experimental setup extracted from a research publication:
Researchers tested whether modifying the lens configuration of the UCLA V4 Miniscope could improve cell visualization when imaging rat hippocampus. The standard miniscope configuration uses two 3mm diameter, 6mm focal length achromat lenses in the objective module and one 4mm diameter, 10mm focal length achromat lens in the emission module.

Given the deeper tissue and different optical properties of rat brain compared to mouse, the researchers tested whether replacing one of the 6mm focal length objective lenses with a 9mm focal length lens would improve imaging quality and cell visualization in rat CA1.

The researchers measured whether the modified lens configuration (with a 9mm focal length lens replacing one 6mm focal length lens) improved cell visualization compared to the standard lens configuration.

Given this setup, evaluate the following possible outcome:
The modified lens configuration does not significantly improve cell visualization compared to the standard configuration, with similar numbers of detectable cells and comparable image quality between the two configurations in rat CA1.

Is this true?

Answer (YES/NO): YES